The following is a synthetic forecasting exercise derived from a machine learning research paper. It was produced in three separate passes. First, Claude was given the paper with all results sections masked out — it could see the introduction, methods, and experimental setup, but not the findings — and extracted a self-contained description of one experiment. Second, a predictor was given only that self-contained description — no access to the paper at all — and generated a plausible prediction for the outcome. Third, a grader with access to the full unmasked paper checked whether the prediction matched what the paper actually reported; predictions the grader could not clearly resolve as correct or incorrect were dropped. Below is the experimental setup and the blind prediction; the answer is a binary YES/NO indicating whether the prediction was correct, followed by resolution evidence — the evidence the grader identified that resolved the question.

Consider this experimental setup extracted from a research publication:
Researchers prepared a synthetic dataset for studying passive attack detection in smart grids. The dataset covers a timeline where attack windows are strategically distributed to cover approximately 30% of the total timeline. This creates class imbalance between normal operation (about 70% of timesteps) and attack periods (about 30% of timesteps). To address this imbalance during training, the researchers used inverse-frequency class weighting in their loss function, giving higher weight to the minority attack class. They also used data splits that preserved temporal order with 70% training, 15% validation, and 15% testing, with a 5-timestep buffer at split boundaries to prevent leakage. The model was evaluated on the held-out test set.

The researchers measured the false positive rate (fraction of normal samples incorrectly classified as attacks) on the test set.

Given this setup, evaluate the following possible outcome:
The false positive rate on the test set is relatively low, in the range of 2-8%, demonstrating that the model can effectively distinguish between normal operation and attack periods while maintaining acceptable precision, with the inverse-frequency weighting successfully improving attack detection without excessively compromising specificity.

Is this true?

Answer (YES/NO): NO